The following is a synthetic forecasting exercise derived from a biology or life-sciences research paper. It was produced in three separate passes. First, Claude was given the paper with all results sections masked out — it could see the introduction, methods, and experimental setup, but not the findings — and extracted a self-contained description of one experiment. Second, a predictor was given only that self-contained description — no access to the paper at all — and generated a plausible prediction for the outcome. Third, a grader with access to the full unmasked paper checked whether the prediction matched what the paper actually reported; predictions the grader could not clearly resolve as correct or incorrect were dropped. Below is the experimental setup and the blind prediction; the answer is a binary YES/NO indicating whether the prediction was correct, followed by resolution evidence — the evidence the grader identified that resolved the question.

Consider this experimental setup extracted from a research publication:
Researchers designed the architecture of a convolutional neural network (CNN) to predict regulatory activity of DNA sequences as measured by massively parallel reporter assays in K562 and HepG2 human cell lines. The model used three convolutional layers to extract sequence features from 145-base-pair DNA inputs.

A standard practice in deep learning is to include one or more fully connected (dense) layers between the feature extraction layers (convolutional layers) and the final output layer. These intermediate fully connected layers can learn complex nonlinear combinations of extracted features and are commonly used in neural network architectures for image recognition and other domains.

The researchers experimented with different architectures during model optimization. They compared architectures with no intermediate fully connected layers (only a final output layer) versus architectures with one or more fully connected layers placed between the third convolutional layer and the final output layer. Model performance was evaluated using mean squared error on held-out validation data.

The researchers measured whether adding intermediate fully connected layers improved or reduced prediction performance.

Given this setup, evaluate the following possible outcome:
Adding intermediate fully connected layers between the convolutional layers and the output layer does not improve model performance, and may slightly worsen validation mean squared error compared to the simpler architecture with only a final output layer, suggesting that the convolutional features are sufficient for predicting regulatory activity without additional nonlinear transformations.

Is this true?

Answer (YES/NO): YES